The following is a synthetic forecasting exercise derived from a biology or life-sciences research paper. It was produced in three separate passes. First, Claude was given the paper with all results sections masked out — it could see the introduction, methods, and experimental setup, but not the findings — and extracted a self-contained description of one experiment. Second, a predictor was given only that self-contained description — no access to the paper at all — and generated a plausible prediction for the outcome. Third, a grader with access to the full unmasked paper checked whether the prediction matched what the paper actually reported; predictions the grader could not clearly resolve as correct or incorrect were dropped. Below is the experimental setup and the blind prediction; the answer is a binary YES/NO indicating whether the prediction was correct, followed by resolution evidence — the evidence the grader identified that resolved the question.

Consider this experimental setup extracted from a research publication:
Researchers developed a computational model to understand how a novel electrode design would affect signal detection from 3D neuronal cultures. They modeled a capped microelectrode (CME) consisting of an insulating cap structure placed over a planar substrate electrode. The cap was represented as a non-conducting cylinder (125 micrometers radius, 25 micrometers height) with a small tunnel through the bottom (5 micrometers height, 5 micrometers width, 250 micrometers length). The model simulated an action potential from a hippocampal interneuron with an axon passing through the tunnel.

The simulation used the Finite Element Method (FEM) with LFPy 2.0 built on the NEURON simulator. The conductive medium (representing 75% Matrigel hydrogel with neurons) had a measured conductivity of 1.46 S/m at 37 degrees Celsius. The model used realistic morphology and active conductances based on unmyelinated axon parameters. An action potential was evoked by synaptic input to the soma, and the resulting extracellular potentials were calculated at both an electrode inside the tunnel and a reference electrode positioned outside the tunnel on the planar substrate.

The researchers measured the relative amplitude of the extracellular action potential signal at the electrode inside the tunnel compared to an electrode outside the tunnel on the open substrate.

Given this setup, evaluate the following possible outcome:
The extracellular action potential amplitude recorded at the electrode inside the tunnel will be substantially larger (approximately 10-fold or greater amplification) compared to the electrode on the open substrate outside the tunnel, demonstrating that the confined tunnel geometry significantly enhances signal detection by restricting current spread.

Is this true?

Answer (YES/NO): YES